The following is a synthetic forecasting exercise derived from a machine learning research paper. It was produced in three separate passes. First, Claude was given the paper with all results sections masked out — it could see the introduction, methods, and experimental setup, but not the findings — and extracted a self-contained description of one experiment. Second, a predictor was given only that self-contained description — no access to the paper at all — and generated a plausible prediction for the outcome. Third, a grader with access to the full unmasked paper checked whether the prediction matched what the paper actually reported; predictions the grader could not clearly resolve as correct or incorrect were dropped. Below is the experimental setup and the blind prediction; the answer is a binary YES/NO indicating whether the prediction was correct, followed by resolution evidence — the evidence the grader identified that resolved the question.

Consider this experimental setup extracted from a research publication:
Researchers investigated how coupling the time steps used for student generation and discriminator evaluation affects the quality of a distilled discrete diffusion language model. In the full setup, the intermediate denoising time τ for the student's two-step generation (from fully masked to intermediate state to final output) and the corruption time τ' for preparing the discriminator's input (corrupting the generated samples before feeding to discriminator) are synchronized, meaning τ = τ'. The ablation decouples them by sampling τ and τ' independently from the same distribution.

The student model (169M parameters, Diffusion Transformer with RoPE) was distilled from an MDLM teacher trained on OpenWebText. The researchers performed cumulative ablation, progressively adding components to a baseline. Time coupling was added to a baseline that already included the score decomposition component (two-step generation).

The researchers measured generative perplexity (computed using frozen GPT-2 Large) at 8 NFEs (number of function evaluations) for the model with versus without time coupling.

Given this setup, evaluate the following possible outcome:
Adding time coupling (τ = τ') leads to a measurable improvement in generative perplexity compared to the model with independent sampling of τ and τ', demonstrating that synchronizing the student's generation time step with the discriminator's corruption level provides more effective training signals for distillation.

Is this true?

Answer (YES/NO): YES